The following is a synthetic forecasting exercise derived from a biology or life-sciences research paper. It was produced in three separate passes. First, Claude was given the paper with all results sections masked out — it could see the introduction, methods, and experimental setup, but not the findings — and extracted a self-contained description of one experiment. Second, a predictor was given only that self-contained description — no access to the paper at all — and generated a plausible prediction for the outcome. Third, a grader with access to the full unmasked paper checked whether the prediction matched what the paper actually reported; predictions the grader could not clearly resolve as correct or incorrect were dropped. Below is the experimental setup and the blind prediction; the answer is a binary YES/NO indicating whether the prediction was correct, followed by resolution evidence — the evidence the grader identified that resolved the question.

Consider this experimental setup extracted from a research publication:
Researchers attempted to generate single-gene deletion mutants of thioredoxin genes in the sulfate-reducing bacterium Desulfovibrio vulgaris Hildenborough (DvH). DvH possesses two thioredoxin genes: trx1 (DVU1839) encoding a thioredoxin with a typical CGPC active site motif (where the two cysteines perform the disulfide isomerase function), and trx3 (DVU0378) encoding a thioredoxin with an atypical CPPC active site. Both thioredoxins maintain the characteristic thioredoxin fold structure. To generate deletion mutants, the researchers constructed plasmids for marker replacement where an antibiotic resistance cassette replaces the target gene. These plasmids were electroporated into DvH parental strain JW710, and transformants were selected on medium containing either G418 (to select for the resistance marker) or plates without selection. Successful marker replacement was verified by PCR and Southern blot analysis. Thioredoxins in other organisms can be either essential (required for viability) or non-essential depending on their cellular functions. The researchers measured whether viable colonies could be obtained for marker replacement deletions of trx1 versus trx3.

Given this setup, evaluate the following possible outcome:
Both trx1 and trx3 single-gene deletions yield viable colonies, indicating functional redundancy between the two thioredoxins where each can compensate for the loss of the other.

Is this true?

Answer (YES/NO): NO